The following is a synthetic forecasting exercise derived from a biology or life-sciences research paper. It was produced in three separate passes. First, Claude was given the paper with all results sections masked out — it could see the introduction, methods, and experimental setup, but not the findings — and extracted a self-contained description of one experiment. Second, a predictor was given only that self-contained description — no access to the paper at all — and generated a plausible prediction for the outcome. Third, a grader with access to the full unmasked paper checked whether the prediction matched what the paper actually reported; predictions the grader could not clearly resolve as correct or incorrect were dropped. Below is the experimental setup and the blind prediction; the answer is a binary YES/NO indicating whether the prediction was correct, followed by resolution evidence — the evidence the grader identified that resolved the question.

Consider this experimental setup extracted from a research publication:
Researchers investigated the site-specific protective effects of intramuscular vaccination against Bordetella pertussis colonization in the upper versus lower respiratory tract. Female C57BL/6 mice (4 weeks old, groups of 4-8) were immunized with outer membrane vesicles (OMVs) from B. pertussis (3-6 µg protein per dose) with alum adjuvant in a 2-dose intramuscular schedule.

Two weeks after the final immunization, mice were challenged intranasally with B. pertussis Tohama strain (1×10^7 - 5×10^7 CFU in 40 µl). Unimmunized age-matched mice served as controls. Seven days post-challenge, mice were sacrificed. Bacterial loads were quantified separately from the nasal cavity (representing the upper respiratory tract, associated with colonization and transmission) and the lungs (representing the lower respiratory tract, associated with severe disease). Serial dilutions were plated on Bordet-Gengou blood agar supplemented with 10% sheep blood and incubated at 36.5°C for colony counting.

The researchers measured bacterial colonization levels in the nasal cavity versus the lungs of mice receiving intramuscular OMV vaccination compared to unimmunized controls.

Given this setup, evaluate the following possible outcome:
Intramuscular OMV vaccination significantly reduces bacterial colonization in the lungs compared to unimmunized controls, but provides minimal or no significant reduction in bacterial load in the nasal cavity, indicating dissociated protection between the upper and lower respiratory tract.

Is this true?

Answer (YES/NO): NO